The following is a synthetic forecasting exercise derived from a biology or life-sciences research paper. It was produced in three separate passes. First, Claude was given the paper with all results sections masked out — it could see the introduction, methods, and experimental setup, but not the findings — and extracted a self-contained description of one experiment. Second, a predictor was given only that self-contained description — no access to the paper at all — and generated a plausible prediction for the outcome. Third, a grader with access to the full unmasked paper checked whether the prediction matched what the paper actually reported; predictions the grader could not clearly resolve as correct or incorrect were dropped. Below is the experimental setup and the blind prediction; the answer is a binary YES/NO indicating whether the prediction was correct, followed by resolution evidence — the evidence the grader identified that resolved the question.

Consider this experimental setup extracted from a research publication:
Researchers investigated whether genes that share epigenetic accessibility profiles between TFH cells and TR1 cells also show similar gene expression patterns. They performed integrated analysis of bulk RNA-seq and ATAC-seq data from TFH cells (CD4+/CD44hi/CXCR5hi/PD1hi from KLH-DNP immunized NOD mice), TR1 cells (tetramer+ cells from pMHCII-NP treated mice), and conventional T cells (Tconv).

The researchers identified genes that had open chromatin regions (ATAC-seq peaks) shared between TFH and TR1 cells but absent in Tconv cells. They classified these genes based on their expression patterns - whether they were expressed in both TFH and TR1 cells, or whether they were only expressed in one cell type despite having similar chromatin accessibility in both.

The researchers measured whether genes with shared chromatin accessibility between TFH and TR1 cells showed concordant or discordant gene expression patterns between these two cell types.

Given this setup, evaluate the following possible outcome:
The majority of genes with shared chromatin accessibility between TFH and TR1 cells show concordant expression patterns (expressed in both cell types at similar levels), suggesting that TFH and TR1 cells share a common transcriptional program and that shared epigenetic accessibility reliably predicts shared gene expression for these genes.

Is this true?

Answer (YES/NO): NO